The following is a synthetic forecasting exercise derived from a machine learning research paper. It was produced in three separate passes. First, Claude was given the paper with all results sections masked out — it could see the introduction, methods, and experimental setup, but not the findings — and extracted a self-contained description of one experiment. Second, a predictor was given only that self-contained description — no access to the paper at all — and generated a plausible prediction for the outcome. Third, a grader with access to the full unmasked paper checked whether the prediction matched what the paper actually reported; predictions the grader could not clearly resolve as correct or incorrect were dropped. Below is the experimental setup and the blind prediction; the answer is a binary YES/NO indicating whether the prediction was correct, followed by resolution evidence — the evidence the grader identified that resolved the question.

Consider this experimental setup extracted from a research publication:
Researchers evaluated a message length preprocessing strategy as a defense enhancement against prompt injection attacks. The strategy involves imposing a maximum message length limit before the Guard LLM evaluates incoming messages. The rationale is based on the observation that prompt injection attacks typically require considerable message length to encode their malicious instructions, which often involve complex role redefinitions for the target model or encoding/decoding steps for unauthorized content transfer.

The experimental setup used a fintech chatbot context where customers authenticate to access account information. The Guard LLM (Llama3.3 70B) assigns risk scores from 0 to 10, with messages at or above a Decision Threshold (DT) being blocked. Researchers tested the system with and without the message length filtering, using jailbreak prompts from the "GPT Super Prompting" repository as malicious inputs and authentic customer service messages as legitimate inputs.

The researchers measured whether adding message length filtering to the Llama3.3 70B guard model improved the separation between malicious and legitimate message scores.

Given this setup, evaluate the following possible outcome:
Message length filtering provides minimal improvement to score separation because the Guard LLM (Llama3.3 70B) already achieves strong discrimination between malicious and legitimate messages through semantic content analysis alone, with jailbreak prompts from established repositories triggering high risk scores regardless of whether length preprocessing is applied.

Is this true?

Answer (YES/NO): NO